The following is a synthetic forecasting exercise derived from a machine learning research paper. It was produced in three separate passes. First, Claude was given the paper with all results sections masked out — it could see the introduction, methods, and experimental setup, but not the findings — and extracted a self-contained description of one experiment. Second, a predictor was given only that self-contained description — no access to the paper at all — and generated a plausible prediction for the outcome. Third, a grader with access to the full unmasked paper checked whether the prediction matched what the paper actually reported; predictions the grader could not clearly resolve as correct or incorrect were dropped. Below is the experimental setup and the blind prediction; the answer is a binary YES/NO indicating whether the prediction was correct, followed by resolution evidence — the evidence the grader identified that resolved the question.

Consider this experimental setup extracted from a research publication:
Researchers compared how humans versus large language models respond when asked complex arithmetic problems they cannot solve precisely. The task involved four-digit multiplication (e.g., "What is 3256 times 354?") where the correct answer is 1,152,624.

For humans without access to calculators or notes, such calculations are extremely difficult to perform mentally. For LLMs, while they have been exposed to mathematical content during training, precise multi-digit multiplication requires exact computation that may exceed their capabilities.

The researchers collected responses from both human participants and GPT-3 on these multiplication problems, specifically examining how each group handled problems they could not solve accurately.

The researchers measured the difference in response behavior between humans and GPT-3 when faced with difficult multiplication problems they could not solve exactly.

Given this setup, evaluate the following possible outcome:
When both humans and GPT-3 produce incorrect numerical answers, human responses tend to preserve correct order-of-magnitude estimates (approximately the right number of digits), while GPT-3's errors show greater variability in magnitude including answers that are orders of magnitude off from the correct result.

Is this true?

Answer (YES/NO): NO